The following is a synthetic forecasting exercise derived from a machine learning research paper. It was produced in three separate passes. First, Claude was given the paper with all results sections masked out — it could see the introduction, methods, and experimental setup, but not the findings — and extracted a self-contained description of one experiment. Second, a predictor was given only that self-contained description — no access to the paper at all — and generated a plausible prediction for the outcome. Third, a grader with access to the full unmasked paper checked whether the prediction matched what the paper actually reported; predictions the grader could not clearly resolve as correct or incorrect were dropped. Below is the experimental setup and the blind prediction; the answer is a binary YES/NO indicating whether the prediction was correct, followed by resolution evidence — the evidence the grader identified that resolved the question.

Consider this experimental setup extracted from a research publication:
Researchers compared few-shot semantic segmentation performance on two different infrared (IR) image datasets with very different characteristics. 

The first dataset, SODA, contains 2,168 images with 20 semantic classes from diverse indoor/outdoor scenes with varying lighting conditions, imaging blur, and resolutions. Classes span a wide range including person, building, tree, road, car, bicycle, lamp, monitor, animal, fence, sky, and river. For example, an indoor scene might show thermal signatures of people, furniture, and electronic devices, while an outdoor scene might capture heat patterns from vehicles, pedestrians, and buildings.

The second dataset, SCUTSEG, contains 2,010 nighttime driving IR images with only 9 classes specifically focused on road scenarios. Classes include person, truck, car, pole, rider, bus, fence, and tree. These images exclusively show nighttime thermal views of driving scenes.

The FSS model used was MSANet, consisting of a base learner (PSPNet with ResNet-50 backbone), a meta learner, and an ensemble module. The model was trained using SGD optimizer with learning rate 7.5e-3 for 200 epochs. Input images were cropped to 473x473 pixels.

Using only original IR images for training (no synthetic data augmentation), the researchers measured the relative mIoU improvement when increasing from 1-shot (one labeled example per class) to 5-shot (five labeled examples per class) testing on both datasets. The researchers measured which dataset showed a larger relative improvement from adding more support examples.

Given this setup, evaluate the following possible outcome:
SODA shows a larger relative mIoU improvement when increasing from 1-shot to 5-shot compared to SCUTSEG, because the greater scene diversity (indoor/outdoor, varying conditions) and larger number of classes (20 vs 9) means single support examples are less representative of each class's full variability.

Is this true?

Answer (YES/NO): NO